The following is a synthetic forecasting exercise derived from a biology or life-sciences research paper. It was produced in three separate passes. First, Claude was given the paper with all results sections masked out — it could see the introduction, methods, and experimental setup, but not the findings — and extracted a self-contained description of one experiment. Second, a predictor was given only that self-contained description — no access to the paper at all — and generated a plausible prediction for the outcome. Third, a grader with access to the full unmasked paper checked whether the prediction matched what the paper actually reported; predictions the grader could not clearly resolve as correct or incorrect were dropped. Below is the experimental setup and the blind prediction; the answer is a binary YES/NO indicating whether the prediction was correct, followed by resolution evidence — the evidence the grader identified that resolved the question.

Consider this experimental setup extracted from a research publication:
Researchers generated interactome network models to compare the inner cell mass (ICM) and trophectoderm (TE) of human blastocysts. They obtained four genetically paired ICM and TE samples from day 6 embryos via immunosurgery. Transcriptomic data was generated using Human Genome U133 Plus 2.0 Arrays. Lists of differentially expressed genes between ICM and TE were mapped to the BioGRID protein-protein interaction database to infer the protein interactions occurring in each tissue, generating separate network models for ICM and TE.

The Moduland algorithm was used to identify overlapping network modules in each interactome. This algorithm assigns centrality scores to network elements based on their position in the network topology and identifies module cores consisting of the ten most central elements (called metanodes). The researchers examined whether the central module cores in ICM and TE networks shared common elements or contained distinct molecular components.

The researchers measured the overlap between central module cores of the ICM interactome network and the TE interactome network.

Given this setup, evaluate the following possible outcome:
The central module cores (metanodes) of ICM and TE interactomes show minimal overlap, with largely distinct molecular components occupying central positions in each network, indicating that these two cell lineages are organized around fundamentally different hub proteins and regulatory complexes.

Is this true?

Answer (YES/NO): YES